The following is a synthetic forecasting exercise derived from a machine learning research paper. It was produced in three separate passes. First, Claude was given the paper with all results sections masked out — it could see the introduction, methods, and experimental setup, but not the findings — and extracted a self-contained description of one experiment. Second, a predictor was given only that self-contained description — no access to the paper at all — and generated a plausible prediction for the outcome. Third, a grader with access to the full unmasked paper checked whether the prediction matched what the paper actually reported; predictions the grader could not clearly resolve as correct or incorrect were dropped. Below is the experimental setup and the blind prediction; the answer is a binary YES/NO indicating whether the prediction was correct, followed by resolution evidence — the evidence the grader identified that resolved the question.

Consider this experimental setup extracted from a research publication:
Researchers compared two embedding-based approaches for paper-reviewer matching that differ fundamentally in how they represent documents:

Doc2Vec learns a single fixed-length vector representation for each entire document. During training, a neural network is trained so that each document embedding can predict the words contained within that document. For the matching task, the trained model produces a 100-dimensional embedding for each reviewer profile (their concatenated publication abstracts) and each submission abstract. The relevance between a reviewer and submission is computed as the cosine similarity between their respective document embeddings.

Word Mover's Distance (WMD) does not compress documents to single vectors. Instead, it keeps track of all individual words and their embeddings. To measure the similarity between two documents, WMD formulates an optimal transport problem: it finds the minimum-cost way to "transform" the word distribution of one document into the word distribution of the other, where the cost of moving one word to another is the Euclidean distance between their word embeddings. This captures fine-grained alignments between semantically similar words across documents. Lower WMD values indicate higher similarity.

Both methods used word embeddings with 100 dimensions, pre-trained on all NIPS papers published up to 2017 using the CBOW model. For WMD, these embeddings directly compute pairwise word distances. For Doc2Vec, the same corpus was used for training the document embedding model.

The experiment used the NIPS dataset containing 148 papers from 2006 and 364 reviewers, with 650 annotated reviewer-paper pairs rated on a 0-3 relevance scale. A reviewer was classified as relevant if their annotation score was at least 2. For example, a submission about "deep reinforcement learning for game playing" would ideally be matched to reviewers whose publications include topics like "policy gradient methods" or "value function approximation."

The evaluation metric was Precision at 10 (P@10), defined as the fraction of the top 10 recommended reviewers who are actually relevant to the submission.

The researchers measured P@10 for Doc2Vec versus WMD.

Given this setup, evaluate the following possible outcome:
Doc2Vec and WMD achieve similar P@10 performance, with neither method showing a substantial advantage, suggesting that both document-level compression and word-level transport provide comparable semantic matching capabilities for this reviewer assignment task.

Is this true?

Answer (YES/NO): NO